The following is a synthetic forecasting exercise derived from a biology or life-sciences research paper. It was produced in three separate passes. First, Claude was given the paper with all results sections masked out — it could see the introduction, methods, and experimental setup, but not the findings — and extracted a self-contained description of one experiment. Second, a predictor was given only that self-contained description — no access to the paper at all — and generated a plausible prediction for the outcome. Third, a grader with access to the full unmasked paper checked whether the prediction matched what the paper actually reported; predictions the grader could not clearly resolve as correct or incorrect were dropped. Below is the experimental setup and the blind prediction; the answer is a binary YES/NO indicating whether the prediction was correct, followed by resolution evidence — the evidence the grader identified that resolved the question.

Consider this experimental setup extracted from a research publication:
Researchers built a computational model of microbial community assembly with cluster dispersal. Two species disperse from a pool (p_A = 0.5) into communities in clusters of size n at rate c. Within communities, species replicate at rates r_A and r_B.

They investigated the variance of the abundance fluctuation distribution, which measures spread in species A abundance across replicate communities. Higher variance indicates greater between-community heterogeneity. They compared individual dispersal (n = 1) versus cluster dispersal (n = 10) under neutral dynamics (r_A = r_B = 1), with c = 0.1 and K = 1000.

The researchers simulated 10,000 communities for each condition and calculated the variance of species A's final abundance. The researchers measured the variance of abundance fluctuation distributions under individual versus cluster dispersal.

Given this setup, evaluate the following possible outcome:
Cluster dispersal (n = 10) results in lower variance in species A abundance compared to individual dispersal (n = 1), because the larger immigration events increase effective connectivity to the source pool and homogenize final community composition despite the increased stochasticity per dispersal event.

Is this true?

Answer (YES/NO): YES